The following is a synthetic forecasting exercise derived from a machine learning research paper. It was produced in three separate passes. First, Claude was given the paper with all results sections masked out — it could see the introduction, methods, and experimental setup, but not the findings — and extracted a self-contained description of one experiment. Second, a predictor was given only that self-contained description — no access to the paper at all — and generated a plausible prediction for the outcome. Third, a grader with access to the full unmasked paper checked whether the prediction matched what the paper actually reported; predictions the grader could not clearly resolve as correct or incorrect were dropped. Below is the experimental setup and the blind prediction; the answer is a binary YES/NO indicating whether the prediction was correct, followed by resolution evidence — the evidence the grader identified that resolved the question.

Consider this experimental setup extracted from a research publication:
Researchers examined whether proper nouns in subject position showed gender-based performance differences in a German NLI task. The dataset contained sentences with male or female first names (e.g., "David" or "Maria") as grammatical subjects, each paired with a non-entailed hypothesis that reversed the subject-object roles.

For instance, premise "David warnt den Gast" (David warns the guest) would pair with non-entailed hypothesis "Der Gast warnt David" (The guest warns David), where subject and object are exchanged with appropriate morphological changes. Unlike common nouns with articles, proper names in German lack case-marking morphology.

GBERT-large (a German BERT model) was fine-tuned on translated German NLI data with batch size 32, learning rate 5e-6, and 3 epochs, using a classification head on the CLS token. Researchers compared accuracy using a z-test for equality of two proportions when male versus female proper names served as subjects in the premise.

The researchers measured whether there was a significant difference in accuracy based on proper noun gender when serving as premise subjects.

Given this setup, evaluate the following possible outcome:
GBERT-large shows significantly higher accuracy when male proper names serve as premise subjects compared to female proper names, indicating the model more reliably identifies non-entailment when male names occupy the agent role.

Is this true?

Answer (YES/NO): NO